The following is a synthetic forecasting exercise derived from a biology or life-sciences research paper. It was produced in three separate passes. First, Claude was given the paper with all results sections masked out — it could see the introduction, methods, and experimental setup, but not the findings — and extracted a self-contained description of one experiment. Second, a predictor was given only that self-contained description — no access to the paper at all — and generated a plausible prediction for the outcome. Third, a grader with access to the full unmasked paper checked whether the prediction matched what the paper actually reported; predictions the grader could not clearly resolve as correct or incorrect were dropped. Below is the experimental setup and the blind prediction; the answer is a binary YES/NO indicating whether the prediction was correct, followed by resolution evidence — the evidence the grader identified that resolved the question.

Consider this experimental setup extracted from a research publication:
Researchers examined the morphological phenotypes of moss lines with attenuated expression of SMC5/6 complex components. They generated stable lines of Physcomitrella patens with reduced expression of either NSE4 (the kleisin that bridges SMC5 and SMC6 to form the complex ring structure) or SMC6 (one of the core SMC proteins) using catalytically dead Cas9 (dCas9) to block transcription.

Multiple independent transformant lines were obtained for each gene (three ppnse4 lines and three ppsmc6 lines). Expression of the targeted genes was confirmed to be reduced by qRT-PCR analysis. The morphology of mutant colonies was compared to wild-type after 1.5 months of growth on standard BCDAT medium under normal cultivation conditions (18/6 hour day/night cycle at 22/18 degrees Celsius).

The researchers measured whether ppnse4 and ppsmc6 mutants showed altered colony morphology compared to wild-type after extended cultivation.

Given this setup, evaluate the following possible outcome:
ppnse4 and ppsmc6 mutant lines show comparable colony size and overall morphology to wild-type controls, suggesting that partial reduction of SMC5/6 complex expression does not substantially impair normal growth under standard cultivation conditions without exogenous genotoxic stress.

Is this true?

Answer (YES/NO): NO